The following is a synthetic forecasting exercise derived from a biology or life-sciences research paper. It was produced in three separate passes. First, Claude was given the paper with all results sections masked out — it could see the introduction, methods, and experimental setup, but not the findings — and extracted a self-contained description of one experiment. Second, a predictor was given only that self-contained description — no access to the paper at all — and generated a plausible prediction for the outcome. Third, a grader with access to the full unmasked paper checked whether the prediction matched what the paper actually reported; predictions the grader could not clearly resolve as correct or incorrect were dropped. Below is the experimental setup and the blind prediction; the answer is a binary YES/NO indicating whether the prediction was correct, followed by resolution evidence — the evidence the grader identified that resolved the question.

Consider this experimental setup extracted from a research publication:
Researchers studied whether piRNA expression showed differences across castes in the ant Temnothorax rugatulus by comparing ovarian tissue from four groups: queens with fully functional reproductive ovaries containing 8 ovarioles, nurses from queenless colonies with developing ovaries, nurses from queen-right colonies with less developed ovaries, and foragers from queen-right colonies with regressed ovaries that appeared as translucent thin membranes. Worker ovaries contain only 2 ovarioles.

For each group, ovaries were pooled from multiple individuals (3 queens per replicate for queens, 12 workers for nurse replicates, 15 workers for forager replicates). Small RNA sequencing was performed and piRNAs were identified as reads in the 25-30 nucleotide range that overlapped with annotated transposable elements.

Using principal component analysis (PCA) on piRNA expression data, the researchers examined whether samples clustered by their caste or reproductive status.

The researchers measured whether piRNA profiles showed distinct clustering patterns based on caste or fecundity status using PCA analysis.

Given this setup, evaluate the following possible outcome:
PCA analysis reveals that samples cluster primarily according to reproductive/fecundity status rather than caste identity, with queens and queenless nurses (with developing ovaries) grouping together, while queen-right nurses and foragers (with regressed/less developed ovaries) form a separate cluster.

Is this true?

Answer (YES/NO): NO